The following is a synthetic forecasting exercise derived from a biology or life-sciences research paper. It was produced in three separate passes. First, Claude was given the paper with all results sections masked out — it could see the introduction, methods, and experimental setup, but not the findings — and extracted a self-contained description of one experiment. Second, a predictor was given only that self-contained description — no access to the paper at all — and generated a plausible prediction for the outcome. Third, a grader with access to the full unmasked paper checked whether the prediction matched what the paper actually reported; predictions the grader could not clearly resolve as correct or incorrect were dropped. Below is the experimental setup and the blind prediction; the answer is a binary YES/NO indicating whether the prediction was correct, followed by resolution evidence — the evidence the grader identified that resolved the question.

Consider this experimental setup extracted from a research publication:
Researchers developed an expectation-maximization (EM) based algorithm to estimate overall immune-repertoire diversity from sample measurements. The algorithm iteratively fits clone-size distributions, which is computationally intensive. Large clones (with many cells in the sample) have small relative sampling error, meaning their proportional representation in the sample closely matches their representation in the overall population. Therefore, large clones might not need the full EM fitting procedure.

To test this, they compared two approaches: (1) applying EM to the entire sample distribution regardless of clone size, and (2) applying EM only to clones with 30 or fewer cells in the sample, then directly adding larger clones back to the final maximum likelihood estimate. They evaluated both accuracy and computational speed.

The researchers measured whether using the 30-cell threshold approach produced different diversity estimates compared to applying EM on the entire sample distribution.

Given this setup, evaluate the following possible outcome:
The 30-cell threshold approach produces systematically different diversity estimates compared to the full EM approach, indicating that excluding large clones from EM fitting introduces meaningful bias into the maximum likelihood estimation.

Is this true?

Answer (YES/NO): NO